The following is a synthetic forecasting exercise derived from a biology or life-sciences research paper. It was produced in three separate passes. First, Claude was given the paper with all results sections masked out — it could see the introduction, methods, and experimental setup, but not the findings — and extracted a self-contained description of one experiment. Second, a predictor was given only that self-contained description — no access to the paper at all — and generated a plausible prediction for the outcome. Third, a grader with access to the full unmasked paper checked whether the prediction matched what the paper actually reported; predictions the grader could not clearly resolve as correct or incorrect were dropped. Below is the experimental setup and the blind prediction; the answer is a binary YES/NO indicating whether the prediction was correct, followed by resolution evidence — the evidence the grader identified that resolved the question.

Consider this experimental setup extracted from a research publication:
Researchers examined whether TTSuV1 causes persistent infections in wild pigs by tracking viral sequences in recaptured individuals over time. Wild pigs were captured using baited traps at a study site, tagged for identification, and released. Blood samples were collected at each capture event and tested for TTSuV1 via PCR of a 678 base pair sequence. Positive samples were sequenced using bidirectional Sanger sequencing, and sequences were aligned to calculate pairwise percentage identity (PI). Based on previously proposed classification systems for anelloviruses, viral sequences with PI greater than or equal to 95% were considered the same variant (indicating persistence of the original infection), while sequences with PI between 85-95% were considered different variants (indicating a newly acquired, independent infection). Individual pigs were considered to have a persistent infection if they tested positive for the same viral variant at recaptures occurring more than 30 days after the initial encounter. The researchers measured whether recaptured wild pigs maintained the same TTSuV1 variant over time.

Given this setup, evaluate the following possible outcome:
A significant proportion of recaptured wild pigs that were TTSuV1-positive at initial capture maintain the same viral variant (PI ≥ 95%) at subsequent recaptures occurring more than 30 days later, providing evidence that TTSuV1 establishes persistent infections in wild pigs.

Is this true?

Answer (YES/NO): NO